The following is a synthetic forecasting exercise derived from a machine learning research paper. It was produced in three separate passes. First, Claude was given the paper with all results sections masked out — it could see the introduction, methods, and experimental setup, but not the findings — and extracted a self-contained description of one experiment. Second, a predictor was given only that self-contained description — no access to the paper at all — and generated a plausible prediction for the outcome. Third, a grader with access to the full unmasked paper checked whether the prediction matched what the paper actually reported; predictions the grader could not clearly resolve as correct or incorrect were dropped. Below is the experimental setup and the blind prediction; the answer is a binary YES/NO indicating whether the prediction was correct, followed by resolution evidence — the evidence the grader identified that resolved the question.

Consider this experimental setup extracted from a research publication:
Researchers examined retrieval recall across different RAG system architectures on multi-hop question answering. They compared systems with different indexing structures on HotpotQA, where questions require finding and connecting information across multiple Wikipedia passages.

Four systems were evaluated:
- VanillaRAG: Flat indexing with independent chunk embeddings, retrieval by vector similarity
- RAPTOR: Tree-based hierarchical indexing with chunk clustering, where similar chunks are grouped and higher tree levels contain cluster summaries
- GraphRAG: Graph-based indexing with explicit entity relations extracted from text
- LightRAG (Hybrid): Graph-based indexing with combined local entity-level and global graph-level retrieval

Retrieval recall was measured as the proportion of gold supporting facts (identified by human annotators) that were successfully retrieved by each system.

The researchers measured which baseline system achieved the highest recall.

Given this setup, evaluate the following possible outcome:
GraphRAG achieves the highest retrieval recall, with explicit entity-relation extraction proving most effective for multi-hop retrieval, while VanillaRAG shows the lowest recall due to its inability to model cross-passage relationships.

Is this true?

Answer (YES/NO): NO